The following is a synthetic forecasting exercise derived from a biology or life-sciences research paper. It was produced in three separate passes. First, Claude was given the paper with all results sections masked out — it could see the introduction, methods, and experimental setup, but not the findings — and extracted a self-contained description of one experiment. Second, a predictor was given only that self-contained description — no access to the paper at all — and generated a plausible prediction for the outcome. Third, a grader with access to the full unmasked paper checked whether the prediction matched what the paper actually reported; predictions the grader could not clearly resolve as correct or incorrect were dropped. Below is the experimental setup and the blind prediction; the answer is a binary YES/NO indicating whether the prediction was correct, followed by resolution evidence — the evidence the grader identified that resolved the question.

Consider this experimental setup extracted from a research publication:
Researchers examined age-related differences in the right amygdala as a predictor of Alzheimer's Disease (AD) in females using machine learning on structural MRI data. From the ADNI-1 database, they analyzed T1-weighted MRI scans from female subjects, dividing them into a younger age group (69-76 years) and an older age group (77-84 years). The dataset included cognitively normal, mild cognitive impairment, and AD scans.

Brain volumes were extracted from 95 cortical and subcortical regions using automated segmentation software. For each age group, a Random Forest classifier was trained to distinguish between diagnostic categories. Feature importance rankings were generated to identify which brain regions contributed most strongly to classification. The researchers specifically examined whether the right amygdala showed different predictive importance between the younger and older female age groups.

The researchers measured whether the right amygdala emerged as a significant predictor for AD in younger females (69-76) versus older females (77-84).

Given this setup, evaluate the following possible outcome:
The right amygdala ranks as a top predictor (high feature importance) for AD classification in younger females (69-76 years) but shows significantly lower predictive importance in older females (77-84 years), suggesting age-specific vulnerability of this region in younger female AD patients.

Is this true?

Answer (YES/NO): NO